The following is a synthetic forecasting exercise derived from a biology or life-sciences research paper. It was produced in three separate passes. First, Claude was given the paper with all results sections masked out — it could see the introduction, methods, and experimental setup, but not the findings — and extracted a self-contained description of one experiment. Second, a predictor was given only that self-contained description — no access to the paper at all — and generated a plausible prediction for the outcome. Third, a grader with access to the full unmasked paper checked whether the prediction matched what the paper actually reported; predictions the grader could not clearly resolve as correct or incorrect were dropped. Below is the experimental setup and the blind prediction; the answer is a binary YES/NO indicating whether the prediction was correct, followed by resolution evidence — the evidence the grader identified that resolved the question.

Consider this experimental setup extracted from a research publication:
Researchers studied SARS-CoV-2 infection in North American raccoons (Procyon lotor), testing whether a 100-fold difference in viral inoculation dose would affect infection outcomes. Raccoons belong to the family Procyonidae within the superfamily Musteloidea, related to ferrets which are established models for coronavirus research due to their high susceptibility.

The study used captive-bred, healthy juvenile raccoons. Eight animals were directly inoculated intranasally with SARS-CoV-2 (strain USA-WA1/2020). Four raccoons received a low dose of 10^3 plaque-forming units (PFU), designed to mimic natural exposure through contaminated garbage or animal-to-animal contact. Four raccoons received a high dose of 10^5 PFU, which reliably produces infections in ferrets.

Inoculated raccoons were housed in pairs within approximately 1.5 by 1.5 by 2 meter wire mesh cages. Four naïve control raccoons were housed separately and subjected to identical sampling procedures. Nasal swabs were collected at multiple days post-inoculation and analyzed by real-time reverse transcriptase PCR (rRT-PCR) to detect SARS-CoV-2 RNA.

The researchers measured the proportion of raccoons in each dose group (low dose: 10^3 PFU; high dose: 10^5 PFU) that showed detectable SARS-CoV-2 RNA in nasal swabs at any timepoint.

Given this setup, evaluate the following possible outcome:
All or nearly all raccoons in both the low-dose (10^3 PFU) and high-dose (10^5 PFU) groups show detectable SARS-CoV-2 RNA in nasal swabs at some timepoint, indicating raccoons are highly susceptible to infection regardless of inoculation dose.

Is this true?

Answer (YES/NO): NO